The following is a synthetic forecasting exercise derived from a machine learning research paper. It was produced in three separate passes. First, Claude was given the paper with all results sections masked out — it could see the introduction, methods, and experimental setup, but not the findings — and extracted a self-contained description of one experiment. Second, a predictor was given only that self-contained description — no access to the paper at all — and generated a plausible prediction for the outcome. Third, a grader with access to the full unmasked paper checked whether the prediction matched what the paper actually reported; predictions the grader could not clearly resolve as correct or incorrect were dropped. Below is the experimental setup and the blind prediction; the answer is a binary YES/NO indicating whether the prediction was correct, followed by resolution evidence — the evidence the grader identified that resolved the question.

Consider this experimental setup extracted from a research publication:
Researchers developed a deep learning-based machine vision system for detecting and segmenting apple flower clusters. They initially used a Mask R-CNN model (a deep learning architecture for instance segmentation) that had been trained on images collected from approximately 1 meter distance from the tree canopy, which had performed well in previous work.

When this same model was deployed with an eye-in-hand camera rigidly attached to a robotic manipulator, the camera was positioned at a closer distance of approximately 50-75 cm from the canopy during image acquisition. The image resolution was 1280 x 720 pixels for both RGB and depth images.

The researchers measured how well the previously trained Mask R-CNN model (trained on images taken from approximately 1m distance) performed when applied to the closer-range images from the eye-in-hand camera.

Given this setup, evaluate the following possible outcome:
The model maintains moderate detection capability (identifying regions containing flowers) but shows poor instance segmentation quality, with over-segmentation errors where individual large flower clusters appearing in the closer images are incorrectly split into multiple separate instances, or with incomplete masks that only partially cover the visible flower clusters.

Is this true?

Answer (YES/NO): NO